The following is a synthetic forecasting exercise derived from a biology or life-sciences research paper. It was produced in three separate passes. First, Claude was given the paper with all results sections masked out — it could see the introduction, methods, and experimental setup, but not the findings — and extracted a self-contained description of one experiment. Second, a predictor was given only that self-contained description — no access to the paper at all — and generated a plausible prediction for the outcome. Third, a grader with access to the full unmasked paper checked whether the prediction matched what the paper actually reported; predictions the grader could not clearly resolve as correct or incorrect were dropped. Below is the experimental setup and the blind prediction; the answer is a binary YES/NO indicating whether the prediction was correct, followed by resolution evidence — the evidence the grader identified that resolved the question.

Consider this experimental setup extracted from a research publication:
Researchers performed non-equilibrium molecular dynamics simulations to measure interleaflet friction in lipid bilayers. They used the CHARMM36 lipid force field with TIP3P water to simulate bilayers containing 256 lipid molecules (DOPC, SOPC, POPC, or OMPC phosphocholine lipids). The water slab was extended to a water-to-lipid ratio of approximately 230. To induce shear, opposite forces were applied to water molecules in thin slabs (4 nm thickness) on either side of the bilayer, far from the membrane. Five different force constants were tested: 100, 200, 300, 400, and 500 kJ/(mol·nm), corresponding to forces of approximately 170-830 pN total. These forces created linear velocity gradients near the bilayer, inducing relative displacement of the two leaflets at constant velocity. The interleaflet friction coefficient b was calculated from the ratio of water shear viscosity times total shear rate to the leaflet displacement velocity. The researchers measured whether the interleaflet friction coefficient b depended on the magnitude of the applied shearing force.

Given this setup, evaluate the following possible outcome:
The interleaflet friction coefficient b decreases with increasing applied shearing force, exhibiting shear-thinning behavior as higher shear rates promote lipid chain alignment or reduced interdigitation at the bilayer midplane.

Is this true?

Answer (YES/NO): NO